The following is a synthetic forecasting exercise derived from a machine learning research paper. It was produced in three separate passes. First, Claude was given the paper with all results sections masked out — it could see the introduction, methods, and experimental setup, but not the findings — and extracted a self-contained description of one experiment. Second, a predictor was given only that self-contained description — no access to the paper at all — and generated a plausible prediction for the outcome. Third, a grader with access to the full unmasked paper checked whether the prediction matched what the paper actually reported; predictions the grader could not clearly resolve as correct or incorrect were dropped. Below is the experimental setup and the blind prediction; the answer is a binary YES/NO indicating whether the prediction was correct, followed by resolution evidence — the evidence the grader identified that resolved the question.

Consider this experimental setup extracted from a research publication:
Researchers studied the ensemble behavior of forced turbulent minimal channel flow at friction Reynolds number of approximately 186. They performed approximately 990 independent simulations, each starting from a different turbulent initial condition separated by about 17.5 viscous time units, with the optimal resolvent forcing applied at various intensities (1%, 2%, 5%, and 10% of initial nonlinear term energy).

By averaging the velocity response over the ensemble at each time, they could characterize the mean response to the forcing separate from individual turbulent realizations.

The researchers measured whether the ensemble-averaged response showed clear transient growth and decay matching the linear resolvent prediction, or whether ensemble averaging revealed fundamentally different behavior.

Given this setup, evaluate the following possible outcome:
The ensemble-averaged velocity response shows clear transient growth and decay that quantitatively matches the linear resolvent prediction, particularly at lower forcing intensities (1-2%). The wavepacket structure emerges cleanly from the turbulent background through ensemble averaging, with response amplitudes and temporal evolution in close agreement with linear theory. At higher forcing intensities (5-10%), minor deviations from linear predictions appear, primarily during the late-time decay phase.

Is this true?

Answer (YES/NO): NO